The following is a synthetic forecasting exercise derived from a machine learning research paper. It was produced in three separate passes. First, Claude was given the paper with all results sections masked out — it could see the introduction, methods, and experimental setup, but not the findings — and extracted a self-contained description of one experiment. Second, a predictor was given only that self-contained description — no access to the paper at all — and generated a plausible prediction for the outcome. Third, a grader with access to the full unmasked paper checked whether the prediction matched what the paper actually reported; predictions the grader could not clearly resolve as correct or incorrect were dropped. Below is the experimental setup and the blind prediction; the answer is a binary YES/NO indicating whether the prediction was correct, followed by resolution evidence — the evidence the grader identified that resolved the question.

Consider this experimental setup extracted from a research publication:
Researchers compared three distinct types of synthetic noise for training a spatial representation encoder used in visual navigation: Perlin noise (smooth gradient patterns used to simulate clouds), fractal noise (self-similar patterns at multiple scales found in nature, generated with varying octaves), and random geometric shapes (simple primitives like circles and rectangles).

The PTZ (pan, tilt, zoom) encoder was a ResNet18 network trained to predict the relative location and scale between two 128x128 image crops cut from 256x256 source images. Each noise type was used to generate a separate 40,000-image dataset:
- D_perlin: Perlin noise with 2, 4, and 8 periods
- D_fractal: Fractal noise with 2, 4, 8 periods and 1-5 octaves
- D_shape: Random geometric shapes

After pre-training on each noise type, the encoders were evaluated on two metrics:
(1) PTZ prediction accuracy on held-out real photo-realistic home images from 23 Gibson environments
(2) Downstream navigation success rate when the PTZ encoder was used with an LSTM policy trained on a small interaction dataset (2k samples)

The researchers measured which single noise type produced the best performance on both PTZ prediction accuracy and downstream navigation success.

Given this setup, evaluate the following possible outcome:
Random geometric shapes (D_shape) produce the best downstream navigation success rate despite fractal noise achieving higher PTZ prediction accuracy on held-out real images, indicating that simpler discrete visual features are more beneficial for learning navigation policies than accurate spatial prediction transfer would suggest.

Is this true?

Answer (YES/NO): NO